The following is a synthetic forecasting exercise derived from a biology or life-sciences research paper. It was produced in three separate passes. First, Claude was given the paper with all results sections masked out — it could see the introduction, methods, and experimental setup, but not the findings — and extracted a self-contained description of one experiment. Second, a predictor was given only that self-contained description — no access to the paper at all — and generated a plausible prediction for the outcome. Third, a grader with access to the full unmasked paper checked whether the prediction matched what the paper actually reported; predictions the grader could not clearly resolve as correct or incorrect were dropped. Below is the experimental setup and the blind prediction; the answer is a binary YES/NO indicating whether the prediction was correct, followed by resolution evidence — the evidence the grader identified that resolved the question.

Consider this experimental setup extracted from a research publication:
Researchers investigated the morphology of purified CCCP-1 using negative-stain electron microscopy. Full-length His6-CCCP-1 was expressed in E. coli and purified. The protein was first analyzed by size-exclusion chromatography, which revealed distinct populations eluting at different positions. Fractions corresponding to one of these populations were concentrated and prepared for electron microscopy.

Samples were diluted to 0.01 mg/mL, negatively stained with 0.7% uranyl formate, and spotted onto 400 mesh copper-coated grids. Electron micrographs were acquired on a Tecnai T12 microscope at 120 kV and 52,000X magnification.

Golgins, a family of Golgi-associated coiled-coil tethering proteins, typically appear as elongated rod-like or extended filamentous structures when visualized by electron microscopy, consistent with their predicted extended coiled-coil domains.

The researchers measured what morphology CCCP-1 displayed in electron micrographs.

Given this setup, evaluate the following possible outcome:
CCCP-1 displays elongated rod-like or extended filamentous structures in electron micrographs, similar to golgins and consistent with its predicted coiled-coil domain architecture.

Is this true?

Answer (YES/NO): YES